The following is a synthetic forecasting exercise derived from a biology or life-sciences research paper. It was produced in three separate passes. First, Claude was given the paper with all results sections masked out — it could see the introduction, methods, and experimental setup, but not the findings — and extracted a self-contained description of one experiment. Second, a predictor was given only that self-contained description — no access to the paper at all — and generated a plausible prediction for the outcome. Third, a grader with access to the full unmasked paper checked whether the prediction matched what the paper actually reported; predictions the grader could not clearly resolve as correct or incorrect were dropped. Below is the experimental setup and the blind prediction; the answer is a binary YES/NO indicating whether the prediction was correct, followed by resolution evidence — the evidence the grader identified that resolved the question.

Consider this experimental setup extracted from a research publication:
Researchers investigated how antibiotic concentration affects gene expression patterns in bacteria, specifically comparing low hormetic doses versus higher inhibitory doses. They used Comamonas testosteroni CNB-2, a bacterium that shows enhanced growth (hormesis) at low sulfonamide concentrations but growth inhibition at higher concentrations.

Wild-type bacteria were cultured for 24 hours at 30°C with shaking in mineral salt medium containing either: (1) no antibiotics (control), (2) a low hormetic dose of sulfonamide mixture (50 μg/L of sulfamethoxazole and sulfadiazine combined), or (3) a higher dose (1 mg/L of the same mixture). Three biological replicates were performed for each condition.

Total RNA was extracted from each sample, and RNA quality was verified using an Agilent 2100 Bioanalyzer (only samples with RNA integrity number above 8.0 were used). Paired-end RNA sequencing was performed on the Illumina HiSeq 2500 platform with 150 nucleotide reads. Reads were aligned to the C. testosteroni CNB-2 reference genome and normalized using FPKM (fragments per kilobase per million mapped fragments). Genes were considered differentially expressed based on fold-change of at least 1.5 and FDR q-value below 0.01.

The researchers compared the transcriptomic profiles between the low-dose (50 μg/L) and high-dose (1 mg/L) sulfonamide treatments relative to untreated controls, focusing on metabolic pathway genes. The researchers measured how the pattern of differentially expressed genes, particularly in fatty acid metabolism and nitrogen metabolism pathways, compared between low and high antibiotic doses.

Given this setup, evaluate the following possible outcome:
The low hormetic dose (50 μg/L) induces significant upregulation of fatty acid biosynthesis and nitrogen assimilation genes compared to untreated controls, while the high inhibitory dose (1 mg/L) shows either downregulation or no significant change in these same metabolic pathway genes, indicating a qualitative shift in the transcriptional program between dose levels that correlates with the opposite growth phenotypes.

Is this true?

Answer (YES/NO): NO